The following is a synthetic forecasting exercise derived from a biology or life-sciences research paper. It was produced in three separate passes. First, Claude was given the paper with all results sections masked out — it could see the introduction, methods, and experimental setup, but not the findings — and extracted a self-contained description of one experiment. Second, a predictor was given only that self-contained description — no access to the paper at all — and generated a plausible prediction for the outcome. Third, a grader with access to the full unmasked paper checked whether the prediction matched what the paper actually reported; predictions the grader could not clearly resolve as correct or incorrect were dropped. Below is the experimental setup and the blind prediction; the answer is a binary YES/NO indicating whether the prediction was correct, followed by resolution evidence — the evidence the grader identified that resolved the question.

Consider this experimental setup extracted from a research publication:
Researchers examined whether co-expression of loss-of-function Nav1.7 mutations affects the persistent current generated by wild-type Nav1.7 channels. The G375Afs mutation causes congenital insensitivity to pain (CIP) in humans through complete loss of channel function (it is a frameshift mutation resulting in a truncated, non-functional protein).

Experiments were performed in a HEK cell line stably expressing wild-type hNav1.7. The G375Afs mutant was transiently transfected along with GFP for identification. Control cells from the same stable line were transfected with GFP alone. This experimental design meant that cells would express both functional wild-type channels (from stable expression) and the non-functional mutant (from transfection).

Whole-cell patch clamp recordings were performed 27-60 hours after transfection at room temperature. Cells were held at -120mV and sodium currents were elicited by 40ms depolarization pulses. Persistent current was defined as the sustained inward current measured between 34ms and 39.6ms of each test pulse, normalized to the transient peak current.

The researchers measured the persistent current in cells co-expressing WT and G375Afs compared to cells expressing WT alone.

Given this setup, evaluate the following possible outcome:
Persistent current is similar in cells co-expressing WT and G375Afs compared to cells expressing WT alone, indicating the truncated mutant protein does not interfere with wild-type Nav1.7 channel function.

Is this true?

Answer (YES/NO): YES